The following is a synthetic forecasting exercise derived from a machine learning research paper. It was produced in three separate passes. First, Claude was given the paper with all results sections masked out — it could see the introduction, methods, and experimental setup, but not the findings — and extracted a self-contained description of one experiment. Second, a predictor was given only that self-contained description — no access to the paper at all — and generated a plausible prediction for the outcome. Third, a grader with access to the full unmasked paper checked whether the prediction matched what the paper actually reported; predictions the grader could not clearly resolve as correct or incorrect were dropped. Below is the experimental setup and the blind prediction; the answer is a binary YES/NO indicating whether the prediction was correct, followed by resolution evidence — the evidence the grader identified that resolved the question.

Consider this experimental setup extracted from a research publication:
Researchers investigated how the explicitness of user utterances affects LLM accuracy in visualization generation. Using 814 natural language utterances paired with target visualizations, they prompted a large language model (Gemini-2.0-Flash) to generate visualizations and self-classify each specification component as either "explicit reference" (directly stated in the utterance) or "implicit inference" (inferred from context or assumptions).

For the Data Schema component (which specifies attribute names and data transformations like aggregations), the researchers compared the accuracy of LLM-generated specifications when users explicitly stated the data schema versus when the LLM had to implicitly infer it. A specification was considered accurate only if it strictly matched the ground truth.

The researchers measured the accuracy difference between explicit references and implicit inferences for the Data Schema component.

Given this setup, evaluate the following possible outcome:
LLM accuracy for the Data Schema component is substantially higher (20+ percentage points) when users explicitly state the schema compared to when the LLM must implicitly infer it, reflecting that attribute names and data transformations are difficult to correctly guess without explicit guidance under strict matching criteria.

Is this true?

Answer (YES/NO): YES